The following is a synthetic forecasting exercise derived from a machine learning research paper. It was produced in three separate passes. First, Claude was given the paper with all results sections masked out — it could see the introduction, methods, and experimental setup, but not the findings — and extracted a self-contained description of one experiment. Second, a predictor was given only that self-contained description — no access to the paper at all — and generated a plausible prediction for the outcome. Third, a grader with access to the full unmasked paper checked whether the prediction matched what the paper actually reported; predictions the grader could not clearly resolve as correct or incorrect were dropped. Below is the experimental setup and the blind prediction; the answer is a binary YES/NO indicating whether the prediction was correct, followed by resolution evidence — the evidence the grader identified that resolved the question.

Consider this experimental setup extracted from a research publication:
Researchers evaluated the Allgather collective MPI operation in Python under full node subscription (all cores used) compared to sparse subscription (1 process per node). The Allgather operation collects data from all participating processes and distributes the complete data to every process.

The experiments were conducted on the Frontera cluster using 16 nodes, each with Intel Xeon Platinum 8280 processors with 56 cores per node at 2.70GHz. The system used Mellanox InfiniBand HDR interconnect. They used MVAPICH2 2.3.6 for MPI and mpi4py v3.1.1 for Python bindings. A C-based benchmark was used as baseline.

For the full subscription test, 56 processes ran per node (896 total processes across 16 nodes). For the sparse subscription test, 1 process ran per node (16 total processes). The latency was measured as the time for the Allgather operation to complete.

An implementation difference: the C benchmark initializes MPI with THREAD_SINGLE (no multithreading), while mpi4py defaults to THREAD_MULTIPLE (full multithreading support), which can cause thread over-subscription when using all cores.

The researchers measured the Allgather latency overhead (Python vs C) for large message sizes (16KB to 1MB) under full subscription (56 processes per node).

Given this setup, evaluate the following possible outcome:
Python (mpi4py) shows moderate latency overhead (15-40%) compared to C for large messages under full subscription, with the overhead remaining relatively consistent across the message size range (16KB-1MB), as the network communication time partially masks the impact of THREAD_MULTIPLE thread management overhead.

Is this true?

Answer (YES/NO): NO